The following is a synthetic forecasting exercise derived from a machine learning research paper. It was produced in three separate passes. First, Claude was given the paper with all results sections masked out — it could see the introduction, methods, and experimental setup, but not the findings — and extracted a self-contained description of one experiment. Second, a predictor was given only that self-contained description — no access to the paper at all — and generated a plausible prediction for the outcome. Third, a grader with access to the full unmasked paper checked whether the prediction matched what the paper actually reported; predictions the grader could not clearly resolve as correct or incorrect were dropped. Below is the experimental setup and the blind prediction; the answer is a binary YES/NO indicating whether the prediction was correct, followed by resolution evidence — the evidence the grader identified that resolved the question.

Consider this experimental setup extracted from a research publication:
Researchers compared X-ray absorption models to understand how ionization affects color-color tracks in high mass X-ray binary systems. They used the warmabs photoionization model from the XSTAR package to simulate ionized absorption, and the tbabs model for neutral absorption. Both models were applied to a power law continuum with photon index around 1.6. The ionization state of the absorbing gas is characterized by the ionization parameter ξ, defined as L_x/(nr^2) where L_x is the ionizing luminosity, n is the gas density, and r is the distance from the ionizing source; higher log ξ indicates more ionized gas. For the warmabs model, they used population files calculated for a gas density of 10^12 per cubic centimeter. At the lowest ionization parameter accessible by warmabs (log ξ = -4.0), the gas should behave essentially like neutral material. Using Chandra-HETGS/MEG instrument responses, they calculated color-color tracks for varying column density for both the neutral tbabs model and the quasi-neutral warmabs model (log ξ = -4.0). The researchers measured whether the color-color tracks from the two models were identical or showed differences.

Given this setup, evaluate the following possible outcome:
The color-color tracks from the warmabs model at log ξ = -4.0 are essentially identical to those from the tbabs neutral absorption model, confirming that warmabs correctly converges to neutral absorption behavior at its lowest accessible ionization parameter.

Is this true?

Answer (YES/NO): NO